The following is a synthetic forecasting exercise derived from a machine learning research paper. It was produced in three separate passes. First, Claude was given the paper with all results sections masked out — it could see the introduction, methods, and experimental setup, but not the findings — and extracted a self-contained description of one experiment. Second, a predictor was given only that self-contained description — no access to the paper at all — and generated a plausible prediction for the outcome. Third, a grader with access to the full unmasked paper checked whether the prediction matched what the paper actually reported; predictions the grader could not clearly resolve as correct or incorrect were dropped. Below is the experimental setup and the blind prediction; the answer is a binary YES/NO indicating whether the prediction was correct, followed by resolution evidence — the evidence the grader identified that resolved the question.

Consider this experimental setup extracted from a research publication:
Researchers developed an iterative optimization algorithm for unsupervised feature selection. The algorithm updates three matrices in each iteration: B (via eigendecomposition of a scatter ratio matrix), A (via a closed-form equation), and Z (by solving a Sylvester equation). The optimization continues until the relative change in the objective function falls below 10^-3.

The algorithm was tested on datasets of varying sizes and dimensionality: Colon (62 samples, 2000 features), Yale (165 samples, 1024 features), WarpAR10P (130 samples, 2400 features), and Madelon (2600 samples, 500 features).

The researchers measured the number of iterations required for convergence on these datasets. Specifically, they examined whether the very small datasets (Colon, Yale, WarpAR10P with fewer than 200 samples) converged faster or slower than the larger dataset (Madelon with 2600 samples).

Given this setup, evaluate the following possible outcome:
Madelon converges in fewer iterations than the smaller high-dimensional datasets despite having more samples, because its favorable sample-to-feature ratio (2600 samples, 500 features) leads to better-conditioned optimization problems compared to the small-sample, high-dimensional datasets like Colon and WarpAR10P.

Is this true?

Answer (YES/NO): YES